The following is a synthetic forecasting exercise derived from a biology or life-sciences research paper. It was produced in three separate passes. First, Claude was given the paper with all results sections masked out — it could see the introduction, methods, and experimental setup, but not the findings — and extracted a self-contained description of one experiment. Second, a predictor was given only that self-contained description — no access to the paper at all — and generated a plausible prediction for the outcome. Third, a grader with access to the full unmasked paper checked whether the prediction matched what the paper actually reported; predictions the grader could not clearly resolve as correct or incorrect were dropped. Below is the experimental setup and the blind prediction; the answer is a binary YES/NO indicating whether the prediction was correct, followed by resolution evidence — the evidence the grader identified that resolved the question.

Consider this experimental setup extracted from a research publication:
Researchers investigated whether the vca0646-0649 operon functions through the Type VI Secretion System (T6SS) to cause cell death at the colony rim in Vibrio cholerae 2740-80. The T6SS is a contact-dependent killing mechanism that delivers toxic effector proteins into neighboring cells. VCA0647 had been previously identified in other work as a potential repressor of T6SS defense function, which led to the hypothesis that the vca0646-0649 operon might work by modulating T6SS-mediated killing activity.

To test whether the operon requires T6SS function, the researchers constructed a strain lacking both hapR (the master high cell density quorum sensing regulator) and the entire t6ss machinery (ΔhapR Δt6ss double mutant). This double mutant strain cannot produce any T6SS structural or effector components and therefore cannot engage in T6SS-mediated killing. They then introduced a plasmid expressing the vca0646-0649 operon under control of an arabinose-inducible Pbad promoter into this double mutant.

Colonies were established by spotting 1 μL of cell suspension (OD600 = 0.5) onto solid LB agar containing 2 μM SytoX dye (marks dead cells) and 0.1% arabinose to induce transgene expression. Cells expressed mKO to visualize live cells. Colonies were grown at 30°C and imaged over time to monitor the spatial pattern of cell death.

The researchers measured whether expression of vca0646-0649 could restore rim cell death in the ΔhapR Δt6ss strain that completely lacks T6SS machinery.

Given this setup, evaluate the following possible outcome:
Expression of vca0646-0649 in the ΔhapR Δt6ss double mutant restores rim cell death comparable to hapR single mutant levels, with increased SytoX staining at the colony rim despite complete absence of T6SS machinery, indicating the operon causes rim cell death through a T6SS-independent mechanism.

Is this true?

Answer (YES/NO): YES